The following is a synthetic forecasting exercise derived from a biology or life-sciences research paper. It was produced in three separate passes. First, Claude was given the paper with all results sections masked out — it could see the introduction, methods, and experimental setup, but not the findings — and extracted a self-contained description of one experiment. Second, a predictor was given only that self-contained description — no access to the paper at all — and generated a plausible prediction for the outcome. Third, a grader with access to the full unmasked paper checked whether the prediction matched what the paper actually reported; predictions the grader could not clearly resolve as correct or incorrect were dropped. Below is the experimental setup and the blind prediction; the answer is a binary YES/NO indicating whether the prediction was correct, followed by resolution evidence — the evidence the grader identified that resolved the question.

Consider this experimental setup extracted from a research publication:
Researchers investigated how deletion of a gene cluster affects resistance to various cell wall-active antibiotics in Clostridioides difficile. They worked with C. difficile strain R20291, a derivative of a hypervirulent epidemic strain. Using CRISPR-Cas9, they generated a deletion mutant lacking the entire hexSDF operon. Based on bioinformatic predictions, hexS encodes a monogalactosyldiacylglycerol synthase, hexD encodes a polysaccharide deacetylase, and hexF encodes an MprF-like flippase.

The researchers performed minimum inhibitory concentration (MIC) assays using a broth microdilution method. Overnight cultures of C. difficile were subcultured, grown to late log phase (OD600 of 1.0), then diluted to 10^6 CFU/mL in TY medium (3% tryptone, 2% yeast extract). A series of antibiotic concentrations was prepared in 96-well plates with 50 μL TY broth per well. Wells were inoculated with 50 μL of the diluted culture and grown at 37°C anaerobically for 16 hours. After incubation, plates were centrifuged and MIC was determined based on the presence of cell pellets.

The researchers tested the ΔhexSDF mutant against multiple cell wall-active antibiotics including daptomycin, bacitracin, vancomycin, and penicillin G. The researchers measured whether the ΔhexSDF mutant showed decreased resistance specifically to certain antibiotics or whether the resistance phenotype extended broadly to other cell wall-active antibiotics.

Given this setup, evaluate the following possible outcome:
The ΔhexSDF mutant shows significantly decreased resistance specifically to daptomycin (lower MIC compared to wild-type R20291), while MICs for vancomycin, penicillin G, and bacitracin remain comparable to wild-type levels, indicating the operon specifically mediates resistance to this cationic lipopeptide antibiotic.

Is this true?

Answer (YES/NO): NO